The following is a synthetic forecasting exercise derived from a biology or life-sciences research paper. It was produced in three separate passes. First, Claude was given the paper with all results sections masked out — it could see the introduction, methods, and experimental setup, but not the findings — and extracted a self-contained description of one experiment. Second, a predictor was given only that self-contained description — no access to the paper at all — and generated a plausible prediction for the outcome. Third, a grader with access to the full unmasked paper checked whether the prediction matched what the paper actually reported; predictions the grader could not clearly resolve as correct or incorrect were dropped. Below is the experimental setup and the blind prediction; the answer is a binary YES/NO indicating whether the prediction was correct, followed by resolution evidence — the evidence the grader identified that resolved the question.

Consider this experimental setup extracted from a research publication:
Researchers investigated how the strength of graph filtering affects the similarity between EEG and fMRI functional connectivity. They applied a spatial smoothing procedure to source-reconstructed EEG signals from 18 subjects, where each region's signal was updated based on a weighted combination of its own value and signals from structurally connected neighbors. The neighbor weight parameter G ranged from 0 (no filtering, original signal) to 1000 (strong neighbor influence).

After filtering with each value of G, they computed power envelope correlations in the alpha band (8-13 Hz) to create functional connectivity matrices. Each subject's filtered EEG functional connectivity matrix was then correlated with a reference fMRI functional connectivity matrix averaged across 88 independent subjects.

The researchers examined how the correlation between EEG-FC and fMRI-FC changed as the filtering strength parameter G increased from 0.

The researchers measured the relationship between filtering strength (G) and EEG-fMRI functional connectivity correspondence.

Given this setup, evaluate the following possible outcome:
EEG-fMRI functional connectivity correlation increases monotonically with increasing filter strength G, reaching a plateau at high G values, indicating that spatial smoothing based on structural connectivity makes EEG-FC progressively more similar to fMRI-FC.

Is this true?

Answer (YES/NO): NO